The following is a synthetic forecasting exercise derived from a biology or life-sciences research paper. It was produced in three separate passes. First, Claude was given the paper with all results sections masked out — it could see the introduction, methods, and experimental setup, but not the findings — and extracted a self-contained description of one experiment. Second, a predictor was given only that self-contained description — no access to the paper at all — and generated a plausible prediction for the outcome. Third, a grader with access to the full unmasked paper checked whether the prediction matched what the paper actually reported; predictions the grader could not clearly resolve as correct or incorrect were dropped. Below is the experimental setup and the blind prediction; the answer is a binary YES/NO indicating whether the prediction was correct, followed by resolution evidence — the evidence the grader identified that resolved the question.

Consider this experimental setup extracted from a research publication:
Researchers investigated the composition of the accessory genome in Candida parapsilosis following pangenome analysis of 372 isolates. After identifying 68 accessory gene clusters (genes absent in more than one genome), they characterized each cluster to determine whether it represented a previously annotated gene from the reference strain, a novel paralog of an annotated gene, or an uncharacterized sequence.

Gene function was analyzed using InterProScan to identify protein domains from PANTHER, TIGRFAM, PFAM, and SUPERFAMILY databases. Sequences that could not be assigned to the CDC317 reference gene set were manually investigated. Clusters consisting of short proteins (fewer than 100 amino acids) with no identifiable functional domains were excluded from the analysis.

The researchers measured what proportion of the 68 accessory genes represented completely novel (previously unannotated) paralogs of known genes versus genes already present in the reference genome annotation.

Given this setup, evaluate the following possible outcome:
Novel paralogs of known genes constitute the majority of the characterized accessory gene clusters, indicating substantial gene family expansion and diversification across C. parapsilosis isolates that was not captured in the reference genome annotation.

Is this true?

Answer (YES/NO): NO